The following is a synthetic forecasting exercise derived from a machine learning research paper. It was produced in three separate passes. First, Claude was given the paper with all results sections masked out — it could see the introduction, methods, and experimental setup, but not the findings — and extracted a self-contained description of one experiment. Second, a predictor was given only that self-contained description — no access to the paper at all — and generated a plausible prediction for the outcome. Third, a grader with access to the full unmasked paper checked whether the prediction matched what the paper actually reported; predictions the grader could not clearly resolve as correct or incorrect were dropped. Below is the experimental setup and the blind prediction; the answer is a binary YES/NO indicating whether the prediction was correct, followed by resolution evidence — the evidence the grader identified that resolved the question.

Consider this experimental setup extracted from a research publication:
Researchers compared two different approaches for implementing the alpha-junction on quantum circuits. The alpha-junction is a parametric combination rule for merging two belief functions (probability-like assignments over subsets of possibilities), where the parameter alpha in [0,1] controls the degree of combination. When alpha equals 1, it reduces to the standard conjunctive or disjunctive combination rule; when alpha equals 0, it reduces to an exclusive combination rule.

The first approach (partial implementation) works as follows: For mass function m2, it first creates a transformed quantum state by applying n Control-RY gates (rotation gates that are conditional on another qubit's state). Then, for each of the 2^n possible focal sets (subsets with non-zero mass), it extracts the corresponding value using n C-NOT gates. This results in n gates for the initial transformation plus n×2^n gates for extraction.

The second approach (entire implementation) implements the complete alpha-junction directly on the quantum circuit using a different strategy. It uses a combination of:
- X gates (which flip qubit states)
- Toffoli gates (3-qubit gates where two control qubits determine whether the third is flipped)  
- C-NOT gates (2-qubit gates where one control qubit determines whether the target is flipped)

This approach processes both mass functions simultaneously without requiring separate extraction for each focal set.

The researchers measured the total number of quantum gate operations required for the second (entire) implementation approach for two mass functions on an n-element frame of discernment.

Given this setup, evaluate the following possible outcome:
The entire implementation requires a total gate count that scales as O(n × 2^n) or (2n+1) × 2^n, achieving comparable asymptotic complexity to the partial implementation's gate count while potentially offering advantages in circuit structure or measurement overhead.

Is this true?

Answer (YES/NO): NO